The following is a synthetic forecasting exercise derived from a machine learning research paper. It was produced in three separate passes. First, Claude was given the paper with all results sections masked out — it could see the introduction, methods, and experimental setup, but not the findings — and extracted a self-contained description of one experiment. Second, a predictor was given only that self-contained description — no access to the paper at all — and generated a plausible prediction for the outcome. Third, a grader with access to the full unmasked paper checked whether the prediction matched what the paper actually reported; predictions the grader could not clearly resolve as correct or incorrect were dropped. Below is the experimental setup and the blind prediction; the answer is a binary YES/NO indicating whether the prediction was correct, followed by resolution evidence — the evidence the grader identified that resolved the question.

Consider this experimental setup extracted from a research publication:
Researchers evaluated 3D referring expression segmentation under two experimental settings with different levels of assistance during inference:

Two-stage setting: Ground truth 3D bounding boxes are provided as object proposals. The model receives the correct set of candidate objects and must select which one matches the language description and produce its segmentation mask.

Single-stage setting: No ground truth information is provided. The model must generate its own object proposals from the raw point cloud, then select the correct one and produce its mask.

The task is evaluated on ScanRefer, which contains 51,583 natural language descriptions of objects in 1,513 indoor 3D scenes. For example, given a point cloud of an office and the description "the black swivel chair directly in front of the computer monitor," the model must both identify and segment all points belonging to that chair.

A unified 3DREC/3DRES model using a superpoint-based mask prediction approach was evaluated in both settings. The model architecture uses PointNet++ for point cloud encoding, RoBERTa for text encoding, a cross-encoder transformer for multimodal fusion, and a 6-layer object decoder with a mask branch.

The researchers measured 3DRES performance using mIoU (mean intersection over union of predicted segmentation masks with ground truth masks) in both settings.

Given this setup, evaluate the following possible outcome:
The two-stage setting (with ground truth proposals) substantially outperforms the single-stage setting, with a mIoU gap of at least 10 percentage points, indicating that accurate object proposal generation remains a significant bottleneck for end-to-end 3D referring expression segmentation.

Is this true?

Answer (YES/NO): NO